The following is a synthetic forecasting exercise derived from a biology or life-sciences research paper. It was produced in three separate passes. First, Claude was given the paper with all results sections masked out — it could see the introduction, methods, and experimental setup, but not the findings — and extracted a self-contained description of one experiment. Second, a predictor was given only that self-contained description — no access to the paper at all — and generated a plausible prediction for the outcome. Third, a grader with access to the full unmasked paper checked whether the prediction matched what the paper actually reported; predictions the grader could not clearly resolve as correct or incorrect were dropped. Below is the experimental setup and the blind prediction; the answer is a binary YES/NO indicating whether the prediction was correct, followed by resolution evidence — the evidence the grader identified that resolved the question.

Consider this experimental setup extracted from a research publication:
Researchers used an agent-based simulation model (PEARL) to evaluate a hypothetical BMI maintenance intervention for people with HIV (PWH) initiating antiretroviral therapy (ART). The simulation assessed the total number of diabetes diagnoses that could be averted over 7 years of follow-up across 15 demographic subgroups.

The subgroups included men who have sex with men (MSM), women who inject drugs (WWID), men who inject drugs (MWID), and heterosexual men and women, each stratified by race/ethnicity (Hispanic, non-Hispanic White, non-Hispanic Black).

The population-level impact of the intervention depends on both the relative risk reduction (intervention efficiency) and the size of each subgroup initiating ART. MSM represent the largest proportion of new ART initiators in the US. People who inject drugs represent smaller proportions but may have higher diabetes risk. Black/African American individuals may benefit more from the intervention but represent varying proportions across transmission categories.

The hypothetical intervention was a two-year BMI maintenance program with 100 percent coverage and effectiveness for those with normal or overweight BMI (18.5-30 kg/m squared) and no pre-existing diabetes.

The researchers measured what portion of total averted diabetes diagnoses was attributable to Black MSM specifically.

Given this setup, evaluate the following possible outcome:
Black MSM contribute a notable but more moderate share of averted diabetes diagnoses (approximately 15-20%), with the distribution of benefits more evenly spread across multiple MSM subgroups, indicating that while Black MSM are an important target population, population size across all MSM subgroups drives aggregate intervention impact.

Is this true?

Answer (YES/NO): NO